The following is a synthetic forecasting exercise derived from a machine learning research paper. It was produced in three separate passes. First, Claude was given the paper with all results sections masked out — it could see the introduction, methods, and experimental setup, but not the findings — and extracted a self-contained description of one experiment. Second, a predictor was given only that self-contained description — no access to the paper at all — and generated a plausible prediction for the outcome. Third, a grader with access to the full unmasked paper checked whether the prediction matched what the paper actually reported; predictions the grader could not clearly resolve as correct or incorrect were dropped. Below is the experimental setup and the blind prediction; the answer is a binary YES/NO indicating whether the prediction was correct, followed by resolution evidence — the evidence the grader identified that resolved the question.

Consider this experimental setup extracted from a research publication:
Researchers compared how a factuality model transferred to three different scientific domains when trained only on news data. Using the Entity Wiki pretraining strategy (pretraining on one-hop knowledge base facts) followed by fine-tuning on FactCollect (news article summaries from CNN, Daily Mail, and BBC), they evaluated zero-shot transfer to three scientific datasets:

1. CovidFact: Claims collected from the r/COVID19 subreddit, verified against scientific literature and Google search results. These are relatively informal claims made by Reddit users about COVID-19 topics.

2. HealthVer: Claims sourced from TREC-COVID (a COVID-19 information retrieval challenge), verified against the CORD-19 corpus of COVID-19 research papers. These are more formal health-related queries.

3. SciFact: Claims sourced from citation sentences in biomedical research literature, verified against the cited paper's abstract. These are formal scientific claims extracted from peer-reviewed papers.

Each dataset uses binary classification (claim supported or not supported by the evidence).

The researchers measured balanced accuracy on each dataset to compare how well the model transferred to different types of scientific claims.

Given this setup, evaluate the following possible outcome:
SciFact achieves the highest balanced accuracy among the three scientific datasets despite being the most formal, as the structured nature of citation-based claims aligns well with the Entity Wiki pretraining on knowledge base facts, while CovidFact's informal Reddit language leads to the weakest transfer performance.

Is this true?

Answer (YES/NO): NO